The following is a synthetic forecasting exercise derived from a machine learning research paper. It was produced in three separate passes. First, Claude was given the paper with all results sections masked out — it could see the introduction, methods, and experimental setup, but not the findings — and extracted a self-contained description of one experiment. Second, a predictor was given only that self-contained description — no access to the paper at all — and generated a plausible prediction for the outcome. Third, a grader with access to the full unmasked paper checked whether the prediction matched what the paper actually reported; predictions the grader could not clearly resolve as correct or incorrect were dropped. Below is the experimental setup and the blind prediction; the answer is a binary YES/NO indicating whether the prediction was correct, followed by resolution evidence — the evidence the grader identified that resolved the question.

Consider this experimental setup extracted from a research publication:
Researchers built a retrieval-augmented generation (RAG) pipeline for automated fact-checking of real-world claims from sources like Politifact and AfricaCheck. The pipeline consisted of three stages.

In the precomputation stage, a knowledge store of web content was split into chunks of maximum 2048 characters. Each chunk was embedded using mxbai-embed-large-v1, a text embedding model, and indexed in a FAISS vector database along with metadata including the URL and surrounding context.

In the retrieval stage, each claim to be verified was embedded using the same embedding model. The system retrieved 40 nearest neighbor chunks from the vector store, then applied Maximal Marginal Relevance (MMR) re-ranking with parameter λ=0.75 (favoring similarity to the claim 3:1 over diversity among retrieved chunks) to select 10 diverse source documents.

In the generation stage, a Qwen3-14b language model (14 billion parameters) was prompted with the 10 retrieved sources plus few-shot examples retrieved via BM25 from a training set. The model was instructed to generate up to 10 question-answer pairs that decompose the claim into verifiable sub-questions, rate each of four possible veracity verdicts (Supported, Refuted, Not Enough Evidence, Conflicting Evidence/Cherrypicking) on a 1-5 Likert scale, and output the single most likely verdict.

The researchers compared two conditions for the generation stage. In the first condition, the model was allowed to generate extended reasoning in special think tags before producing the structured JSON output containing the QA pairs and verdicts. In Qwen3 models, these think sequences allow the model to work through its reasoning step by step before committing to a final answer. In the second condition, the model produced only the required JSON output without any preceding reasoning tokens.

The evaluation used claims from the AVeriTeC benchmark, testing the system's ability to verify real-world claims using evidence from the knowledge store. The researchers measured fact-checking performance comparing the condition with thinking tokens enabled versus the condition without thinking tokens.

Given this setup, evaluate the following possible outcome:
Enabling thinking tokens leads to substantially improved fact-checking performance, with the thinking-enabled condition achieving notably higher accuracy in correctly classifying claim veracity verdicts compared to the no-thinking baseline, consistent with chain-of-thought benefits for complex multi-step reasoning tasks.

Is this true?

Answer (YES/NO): NO